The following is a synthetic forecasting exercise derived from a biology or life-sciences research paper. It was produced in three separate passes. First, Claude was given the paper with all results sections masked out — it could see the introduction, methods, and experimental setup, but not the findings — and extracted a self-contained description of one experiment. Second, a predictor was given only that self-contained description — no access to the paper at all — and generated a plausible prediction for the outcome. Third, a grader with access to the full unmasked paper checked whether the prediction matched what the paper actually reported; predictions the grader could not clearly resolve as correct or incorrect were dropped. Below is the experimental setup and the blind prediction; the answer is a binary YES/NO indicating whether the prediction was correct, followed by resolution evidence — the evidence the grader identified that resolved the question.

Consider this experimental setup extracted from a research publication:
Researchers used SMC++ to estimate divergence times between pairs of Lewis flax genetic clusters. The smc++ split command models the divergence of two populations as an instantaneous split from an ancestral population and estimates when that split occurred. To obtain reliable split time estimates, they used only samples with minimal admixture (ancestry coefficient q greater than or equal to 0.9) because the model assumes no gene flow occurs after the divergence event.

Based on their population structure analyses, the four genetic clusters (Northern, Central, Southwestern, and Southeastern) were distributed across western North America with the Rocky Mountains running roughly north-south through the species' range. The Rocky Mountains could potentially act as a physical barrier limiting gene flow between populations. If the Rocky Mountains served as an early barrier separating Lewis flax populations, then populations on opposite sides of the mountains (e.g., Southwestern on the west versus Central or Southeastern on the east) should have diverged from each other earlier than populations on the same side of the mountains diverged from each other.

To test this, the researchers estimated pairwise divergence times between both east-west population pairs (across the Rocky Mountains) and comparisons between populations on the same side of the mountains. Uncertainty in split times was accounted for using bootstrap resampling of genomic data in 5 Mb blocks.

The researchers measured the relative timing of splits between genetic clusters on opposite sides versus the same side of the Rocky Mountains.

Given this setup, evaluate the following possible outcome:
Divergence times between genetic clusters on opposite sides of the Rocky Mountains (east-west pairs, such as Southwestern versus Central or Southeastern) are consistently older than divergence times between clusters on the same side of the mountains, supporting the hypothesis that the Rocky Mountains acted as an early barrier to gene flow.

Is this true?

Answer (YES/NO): NO